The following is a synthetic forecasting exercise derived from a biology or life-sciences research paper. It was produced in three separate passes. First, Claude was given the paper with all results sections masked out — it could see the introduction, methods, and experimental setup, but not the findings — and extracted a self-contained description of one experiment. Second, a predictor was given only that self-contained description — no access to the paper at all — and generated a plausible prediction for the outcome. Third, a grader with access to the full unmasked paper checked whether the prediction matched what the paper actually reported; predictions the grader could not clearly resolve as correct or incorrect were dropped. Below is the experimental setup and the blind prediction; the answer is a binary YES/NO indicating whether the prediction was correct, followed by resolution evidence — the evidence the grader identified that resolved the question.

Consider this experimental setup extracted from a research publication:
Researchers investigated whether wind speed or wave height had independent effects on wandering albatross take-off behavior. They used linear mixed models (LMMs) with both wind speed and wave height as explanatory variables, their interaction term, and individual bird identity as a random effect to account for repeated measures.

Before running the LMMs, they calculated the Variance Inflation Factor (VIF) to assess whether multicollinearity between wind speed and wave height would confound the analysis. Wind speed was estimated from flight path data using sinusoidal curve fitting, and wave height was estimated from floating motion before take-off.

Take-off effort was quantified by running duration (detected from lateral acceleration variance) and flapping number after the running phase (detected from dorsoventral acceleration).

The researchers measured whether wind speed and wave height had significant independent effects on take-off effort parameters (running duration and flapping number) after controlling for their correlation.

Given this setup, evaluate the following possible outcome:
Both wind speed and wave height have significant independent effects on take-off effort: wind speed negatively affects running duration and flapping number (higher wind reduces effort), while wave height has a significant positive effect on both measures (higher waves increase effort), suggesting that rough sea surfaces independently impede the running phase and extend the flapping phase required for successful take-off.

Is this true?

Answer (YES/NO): NO